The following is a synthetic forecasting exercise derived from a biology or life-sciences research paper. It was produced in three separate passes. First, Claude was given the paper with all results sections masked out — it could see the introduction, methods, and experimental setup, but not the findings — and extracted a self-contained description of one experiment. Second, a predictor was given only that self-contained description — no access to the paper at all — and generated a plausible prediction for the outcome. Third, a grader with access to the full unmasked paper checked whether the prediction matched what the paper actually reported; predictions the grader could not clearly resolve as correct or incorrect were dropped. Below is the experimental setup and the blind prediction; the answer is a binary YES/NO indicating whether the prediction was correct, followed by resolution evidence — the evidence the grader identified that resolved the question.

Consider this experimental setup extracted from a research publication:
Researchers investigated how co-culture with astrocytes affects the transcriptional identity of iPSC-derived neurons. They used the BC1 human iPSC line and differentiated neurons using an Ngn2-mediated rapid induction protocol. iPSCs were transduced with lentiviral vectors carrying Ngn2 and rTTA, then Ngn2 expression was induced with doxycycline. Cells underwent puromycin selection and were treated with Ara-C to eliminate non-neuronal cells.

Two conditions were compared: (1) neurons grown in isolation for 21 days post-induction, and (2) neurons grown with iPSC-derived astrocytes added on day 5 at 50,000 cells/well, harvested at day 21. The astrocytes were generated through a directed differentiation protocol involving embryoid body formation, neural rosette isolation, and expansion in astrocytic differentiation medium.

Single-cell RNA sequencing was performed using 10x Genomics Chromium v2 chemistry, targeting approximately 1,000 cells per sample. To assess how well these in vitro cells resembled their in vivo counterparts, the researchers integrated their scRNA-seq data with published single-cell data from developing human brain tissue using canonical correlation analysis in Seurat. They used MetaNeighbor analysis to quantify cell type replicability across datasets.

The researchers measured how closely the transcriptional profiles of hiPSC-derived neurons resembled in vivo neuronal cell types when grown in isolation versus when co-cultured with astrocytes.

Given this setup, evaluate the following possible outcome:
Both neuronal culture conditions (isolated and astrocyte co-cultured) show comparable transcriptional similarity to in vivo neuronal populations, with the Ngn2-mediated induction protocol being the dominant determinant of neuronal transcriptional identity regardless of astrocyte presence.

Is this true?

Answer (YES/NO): NO